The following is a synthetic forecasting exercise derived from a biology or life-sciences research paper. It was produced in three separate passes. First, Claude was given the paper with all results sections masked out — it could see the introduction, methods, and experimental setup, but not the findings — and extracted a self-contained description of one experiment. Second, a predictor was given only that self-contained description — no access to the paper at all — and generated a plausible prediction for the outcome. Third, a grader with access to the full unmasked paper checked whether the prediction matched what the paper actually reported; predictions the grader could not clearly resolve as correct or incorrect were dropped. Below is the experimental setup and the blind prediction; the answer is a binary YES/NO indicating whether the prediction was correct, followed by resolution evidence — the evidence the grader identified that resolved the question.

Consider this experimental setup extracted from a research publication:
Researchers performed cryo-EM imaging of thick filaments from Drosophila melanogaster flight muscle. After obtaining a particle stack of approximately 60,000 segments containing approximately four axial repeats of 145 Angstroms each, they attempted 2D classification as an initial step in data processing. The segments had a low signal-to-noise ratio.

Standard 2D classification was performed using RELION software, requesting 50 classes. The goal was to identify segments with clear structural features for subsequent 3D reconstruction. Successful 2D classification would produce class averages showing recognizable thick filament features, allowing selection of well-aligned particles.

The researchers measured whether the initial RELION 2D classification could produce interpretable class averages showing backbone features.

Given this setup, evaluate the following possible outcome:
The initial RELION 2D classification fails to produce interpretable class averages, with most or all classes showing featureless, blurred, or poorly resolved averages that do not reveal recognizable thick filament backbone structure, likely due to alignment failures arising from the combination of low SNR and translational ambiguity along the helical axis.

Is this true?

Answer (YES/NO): YES